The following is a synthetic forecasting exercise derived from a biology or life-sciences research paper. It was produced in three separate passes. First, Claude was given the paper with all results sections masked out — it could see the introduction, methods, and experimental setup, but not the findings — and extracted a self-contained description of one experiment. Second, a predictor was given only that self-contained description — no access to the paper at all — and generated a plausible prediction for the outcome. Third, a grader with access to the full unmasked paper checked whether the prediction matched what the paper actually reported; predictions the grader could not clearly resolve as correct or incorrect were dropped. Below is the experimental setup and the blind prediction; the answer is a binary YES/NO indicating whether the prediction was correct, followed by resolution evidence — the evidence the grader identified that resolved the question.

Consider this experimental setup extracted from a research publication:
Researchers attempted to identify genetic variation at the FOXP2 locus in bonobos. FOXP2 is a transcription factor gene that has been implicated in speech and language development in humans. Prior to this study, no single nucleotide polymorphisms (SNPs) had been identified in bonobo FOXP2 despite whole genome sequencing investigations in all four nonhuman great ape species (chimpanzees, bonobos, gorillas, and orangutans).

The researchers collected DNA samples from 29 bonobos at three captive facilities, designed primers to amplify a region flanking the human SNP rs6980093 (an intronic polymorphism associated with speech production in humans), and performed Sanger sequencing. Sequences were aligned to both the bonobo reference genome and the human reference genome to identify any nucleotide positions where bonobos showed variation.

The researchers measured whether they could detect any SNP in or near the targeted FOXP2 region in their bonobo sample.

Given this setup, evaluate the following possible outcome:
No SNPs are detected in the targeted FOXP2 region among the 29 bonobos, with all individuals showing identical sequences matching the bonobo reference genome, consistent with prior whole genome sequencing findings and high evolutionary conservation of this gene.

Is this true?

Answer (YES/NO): NO